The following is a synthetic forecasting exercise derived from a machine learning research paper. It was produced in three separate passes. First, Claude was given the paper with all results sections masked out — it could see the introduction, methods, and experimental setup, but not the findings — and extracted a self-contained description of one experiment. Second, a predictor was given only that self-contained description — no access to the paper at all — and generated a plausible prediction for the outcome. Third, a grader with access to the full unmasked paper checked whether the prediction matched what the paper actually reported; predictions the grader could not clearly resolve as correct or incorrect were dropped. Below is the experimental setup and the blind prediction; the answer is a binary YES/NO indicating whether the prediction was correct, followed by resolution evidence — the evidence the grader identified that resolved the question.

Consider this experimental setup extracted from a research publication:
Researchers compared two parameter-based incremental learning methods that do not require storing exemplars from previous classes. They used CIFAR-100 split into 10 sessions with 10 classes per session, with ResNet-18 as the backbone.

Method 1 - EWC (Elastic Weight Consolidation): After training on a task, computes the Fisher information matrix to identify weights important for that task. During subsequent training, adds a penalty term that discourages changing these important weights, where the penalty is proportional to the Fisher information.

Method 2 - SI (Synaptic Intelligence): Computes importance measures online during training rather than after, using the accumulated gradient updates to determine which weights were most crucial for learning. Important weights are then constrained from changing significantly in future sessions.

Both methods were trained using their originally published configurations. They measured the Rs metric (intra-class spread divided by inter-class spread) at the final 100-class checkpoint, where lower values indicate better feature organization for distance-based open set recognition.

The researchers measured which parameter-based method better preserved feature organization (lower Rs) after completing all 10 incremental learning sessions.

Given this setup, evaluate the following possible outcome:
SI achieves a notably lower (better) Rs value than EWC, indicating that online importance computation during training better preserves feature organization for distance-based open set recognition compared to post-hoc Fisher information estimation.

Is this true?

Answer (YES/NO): YES